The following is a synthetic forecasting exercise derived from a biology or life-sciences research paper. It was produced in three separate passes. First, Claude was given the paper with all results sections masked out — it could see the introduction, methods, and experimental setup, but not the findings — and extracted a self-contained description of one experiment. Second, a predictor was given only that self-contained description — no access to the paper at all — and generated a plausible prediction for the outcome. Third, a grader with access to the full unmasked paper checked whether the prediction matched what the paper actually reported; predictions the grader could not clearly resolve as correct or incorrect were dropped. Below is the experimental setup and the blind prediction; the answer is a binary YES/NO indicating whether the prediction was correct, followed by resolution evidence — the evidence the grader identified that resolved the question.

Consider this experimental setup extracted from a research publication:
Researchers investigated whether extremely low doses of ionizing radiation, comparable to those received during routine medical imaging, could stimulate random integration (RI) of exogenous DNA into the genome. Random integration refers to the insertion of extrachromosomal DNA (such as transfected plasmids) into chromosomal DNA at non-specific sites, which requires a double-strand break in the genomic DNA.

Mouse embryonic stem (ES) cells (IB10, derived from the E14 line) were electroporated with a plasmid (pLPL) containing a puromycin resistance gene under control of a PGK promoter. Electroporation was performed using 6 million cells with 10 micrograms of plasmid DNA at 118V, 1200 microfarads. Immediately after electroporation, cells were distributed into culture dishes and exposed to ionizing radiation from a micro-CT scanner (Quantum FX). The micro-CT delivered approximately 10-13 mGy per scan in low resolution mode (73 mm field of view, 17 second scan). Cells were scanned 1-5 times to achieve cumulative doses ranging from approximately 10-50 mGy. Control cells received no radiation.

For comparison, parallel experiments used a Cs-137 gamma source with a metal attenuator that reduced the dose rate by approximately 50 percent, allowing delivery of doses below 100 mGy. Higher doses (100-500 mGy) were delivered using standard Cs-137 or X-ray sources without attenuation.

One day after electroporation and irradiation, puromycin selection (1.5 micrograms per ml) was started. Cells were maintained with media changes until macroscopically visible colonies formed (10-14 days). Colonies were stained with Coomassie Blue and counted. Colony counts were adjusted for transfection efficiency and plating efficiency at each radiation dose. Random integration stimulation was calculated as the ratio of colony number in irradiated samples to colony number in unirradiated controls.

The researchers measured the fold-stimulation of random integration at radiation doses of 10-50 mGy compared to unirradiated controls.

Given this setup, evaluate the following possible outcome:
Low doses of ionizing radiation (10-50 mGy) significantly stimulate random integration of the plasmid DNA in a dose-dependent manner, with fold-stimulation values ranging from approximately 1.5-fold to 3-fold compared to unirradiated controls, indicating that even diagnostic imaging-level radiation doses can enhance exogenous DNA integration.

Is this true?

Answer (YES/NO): YES